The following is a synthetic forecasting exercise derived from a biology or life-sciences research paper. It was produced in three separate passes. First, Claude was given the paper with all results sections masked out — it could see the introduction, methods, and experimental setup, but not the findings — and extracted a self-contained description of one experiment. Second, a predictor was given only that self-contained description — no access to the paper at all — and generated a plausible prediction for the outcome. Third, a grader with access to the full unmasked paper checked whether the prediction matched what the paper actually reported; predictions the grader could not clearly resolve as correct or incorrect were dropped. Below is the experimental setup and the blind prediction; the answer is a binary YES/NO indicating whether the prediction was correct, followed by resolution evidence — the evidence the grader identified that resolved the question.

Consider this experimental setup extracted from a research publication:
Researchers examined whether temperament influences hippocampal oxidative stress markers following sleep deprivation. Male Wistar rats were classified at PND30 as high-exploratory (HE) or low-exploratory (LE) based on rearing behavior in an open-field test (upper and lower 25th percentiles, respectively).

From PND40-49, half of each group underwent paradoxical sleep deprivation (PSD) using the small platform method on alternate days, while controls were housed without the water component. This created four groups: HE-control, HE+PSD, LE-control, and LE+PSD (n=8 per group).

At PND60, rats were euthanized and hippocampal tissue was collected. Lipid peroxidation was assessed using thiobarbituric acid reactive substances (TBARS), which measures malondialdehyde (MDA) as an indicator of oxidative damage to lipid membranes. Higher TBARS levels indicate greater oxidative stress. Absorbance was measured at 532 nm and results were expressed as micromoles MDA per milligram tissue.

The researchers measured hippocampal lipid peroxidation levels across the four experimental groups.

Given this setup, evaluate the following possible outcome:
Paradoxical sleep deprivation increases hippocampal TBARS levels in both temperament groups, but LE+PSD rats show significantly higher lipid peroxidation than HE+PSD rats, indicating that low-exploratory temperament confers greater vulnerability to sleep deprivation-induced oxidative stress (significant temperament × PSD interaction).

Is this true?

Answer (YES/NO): NO